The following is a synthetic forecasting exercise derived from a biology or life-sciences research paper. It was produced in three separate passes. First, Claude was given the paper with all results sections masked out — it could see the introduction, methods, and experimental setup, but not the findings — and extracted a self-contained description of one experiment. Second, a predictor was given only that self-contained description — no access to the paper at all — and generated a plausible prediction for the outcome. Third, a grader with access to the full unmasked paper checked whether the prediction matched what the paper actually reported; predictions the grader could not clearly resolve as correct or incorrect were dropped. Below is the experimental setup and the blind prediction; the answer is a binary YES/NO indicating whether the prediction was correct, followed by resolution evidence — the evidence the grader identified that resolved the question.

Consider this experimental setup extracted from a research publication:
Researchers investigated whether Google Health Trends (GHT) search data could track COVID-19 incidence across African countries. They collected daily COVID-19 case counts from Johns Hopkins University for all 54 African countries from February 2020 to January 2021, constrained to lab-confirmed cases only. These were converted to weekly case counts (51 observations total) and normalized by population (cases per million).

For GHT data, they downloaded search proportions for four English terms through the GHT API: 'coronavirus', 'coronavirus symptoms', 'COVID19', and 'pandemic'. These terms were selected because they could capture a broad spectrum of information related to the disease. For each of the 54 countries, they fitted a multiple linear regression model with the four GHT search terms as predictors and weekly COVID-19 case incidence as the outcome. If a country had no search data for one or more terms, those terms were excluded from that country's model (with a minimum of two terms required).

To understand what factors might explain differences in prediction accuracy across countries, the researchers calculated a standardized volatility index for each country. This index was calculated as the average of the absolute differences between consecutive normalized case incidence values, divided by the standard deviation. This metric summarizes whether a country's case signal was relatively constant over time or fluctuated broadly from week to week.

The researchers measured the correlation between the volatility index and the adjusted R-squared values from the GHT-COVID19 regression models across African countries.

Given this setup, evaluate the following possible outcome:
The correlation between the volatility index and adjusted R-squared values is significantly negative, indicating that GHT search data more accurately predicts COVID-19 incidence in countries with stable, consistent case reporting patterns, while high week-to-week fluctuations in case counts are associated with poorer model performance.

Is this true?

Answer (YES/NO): NO